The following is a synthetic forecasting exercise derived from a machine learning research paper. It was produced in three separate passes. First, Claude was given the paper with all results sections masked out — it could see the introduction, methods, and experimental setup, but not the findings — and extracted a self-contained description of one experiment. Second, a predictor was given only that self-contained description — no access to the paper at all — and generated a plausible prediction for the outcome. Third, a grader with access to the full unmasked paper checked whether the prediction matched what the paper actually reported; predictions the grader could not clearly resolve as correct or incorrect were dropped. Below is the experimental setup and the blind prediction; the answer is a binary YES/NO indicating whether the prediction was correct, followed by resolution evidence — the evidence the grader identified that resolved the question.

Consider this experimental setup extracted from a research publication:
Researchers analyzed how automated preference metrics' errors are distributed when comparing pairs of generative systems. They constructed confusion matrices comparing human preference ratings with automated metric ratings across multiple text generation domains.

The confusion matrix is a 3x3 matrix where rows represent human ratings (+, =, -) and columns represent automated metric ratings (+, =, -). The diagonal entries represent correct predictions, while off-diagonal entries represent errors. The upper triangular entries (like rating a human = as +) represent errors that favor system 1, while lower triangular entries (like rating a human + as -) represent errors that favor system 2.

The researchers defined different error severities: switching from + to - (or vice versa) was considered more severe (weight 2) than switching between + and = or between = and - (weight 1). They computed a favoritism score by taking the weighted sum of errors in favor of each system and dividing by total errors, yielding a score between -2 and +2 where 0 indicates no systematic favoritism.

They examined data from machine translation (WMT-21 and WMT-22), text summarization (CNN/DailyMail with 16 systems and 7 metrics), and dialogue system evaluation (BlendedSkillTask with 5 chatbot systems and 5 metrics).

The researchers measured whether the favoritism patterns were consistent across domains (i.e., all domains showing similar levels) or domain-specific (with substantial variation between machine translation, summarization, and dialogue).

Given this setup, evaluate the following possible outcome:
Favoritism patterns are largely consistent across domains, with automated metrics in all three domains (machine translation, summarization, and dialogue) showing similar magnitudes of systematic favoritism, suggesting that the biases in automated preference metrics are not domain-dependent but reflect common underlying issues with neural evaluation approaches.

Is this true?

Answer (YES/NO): NO